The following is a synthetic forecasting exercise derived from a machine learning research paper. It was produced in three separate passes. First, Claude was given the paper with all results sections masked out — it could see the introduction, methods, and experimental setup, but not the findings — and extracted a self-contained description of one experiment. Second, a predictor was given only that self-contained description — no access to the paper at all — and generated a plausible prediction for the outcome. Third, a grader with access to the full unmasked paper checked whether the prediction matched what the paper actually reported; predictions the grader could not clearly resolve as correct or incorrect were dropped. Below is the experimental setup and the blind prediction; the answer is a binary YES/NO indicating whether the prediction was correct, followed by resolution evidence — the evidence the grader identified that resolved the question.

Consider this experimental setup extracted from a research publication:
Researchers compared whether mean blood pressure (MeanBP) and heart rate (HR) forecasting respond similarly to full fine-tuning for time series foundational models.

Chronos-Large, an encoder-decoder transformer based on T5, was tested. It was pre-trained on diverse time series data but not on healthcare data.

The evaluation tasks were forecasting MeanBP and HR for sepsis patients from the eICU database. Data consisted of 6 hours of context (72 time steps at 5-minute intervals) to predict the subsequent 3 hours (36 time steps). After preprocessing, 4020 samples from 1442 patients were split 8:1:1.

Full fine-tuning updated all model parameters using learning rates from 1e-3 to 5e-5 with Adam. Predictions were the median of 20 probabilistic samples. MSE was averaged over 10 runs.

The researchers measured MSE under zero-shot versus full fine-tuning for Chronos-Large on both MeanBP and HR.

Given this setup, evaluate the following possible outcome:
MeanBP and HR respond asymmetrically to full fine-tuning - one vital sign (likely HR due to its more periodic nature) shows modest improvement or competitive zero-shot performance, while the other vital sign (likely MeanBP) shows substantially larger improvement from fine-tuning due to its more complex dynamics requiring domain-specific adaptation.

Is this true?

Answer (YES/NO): NO